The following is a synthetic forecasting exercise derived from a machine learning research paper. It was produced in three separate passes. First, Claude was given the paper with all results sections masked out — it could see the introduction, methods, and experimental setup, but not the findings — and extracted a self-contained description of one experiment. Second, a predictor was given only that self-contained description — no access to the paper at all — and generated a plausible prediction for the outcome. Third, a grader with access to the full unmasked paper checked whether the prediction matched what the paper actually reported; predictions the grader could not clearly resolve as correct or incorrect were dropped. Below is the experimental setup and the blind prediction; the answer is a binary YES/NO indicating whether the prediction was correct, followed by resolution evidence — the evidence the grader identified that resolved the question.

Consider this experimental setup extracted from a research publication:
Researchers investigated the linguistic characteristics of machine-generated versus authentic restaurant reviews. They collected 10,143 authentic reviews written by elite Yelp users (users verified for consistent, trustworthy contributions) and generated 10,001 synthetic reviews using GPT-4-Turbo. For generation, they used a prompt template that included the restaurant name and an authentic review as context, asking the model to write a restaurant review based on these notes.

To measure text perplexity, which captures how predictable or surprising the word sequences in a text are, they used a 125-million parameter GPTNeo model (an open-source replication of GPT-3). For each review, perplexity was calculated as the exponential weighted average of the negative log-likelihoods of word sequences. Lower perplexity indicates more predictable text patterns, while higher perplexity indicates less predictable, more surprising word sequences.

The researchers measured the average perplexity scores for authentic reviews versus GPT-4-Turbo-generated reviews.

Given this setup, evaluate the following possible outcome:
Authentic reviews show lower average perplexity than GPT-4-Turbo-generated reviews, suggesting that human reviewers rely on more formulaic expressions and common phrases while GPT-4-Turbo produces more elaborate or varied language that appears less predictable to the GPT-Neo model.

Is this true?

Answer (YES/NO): NO